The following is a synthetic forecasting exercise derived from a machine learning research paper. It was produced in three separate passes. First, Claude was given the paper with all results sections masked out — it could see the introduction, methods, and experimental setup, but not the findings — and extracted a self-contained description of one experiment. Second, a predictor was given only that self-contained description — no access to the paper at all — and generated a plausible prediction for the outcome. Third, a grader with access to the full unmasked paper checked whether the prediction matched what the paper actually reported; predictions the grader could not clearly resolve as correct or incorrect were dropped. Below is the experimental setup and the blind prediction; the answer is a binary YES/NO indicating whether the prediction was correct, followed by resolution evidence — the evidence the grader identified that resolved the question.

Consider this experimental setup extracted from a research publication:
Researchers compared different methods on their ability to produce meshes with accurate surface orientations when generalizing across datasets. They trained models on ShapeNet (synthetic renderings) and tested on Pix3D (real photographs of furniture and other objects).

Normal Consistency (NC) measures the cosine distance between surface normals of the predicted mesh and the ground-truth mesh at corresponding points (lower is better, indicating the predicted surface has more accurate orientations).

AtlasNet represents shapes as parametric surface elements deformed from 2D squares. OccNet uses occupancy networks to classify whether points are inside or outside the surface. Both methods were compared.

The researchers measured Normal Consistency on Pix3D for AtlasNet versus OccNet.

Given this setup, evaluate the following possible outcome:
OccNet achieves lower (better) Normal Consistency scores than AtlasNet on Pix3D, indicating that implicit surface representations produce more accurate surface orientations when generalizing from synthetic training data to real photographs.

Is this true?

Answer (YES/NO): YES